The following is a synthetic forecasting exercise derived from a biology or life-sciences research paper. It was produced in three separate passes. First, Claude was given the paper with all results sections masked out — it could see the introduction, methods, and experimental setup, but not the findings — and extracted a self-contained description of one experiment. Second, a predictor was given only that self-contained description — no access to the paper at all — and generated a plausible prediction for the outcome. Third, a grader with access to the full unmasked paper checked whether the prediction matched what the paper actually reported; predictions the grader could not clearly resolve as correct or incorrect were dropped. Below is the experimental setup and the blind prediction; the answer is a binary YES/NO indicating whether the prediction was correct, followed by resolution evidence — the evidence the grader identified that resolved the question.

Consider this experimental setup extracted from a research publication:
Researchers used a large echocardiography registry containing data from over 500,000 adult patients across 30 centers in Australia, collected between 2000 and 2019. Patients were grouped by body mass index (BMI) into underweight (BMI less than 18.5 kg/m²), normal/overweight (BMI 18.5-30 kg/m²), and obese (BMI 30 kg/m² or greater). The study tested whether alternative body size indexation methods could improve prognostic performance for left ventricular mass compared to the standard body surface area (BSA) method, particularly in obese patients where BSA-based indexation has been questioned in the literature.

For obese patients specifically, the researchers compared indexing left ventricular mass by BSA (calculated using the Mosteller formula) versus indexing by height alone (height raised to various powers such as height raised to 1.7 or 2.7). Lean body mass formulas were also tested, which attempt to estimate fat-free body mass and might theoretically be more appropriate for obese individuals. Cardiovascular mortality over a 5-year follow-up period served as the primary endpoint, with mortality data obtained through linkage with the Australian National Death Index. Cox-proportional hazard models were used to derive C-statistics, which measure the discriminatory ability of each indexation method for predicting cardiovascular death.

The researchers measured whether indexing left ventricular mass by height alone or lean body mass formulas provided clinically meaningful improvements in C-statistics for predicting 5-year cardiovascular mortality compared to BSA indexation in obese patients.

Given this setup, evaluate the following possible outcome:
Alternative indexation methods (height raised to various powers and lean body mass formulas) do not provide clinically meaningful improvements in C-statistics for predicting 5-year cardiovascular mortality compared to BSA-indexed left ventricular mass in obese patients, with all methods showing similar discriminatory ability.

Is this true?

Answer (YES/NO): YES